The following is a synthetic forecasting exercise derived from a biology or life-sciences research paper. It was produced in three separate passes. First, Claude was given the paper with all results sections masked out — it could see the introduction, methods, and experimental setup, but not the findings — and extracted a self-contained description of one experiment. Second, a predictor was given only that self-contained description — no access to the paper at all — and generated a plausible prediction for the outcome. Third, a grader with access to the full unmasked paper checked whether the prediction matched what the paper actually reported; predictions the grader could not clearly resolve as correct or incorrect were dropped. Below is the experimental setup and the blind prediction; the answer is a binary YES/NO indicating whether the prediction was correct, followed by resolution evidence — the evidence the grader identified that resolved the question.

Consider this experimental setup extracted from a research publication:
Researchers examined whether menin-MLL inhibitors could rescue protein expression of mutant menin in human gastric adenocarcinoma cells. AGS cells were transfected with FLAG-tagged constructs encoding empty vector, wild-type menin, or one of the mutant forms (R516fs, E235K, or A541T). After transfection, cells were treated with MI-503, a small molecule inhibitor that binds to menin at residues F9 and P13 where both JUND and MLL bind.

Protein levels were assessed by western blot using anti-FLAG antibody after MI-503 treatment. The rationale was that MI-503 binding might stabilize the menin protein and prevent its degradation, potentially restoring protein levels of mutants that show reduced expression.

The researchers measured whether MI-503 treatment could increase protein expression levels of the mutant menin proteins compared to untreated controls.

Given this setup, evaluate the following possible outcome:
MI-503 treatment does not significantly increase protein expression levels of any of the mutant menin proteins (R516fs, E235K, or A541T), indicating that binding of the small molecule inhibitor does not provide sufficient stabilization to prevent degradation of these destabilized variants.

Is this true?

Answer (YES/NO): NO